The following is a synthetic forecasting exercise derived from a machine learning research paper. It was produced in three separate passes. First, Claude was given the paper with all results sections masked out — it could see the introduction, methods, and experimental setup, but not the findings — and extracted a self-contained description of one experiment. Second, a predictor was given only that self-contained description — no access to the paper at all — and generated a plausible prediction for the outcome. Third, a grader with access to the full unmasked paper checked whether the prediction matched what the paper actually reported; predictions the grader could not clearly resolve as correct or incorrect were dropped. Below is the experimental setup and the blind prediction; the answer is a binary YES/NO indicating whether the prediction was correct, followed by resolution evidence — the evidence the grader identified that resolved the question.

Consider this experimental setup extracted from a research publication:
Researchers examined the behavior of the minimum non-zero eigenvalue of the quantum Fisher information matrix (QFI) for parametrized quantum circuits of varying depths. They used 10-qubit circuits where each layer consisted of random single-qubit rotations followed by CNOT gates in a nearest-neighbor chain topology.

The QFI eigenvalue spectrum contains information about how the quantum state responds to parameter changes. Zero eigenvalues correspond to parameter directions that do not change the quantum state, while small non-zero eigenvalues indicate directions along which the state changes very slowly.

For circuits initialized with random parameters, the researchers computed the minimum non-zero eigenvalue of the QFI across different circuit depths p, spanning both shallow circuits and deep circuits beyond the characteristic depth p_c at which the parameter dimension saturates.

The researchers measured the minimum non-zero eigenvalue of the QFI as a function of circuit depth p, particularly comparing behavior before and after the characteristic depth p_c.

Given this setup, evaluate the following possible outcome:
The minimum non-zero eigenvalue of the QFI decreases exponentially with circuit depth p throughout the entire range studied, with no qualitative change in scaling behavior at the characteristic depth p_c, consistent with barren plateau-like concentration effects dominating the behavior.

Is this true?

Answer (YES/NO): NO